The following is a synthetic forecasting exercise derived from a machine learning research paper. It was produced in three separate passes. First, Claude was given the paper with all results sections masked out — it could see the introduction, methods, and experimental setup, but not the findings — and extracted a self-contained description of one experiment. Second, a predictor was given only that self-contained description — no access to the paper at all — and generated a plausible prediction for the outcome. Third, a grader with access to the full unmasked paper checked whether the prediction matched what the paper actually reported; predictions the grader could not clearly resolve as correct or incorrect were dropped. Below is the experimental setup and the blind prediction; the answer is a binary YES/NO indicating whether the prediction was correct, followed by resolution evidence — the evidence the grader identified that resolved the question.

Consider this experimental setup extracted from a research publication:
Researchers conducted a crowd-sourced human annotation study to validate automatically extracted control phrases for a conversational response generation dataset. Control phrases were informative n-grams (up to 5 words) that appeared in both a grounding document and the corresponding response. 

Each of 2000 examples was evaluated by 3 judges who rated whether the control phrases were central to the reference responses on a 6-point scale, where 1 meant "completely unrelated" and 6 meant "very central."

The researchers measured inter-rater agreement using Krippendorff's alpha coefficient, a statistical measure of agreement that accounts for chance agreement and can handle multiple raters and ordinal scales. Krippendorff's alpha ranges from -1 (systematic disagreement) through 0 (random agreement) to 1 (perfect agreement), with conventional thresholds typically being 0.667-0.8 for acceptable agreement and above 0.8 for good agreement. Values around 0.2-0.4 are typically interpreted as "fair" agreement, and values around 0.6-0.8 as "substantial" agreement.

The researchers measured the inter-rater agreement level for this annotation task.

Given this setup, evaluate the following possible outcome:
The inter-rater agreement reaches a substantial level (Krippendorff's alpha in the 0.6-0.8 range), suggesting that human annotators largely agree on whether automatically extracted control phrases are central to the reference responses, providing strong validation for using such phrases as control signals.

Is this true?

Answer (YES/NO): NO